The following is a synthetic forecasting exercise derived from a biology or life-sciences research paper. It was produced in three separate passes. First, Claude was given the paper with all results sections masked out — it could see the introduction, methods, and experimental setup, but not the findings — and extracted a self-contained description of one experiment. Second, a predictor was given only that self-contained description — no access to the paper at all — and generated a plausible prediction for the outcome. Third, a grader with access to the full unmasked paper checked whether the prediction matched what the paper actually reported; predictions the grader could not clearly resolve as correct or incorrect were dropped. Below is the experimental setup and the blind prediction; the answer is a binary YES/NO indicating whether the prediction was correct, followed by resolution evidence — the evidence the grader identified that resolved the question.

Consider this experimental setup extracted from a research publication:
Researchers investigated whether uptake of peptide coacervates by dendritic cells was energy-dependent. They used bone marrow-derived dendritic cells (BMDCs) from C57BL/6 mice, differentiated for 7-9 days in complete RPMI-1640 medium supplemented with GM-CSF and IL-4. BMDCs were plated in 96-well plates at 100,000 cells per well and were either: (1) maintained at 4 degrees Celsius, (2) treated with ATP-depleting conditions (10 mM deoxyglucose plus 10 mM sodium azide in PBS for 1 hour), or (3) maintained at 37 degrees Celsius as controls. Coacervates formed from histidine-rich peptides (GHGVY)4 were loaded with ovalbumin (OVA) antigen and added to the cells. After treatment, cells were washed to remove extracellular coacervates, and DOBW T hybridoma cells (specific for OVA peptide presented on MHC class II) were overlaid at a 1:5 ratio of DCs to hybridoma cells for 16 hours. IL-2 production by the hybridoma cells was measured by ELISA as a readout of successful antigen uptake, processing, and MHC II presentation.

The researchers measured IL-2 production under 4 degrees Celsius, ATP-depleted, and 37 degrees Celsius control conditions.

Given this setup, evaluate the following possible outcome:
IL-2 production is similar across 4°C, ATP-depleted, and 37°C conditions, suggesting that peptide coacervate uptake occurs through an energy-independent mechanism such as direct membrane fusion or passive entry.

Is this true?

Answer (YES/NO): NO